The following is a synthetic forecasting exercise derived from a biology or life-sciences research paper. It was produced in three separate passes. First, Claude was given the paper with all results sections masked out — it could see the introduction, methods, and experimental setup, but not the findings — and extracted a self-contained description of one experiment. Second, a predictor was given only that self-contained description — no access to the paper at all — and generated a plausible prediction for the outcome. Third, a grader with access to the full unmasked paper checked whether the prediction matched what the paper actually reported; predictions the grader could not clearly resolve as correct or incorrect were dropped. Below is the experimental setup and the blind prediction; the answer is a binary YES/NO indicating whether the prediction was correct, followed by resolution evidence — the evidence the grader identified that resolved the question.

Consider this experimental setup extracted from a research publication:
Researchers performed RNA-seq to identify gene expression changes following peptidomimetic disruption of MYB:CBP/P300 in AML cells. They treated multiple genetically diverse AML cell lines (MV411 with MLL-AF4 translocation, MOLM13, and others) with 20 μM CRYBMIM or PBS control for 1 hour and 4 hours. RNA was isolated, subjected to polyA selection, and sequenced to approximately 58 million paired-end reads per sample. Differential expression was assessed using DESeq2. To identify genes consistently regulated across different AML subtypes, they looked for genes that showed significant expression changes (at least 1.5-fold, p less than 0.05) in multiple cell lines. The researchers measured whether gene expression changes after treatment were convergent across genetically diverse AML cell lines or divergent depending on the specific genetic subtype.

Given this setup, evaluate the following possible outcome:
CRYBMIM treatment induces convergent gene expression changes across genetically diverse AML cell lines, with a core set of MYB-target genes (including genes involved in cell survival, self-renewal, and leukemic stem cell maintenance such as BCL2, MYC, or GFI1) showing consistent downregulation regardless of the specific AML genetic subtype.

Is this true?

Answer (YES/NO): YES